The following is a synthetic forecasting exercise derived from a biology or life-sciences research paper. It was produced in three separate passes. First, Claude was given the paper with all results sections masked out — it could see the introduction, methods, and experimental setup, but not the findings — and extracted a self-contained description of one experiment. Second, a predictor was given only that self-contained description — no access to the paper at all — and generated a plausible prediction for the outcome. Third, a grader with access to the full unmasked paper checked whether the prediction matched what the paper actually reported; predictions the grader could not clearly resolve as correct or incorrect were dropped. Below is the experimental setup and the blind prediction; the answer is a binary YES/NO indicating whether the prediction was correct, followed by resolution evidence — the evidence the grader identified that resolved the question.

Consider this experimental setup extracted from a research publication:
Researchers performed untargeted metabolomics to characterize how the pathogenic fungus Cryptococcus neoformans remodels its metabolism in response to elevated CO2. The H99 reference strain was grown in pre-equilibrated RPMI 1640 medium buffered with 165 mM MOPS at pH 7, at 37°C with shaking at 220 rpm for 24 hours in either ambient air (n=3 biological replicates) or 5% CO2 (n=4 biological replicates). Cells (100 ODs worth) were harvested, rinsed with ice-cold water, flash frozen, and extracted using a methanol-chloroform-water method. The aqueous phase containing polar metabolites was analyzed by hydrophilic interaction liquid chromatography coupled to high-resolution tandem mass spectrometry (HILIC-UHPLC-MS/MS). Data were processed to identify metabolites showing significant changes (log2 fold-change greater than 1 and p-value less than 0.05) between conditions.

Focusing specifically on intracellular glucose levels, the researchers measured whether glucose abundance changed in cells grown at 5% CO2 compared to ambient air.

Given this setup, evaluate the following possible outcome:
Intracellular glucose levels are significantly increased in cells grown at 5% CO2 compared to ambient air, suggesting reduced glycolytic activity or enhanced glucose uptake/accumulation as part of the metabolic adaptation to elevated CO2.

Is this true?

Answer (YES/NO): NO